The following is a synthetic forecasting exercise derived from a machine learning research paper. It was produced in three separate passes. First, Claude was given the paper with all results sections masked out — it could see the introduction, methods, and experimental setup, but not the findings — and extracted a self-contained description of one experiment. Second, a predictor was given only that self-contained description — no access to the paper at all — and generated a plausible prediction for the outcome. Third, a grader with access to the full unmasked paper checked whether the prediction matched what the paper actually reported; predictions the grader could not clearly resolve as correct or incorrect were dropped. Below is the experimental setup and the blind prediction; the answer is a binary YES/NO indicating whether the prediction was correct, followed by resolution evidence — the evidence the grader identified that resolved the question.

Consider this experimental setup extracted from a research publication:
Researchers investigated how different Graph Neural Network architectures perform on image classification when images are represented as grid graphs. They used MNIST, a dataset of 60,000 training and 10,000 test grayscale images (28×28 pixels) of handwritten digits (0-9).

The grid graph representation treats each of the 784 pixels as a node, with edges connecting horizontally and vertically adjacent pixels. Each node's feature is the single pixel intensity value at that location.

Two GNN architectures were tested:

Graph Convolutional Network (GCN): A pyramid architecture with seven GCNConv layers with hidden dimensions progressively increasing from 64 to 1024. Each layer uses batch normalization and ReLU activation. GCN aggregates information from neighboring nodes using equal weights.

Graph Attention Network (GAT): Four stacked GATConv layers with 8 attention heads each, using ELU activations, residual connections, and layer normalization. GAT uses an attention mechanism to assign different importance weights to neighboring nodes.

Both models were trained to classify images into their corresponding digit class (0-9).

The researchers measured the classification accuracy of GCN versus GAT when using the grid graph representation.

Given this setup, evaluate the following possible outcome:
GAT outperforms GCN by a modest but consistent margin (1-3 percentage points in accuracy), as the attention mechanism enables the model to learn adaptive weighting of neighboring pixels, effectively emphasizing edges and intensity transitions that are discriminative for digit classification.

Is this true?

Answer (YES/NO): NO